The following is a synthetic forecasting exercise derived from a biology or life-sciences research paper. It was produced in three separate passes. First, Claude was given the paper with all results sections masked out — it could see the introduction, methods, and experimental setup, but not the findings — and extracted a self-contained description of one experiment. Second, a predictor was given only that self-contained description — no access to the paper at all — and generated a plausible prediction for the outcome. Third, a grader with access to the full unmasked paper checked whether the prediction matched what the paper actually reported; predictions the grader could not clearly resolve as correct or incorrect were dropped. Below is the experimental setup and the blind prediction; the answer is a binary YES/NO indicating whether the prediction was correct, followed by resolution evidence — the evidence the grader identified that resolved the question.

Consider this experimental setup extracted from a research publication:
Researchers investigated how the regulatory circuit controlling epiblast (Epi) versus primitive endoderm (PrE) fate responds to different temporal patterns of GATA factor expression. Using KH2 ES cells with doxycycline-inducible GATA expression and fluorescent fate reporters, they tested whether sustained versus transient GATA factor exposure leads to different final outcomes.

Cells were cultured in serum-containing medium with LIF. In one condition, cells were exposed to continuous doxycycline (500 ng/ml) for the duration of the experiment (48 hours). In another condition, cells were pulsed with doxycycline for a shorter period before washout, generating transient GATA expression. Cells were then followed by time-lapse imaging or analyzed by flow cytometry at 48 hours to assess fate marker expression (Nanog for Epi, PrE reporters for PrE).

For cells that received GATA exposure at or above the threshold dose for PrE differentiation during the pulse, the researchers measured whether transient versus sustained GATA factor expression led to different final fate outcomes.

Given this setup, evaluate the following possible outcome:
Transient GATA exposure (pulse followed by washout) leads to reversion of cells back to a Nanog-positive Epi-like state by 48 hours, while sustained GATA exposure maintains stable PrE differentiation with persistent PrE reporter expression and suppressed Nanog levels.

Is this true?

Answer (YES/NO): NO